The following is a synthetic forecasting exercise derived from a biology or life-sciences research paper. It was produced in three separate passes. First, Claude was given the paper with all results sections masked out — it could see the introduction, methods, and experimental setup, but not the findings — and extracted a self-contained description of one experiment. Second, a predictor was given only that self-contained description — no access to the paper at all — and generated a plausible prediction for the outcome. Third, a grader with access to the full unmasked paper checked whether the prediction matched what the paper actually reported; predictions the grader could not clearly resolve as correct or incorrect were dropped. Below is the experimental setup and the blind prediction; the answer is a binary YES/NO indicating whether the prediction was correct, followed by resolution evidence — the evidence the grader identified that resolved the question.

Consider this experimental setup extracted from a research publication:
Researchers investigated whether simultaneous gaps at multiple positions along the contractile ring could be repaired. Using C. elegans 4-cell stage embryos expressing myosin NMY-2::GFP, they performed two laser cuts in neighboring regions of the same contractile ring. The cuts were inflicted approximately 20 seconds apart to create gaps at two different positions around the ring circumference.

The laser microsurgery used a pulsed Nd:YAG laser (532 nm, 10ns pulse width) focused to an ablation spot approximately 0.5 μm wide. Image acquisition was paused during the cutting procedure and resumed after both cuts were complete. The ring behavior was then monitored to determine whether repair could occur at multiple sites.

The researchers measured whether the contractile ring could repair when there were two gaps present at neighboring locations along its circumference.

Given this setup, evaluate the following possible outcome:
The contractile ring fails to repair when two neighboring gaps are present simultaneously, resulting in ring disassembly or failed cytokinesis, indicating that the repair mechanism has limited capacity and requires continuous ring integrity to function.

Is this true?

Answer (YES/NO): NO